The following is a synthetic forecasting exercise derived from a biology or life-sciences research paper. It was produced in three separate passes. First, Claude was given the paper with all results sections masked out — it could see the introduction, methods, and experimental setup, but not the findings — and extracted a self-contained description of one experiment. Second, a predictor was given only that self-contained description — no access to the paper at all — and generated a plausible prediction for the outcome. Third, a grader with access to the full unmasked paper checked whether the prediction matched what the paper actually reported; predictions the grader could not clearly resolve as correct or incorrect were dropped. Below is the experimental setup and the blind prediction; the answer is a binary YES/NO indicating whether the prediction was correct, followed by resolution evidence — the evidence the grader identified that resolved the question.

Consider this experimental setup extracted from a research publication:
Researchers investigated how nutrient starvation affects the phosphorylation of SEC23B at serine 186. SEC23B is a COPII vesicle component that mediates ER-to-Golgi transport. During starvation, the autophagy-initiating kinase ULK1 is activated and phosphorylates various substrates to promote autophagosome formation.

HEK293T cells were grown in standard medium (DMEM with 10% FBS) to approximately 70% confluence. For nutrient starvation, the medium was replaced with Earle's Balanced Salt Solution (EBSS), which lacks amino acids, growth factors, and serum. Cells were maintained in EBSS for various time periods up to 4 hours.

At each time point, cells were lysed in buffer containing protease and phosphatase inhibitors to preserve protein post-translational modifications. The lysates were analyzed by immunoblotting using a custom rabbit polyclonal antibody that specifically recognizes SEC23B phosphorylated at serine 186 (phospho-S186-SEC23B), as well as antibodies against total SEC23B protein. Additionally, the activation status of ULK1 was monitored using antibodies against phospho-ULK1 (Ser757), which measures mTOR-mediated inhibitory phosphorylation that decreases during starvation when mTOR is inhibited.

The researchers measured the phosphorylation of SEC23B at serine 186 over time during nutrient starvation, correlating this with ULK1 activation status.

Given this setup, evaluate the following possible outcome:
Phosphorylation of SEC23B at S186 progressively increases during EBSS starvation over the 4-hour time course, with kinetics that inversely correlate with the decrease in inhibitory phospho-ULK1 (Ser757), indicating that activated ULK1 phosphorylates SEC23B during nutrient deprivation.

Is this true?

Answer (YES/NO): YES